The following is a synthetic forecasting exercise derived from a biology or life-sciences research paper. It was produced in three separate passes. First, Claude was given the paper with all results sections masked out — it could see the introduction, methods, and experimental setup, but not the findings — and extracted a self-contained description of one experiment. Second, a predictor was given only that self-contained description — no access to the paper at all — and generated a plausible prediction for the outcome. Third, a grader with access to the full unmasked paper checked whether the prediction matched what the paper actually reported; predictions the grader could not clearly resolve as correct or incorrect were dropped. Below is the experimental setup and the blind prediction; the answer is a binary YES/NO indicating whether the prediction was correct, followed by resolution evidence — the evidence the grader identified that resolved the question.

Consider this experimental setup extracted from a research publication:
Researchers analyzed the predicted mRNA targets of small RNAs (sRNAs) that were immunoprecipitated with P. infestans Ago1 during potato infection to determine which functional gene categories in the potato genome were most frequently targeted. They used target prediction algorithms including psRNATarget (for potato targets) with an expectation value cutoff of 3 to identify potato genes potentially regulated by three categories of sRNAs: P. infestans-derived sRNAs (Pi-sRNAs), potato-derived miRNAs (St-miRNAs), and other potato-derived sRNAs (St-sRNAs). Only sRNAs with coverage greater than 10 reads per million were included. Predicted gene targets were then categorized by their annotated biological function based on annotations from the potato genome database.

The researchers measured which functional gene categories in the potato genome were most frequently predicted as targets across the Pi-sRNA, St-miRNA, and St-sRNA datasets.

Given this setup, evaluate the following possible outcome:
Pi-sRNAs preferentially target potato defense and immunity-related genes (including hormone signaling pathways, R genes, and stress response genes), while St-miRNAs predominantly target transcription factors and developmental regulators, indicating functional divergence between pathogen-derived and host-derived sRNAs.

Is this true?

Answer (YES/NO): NO